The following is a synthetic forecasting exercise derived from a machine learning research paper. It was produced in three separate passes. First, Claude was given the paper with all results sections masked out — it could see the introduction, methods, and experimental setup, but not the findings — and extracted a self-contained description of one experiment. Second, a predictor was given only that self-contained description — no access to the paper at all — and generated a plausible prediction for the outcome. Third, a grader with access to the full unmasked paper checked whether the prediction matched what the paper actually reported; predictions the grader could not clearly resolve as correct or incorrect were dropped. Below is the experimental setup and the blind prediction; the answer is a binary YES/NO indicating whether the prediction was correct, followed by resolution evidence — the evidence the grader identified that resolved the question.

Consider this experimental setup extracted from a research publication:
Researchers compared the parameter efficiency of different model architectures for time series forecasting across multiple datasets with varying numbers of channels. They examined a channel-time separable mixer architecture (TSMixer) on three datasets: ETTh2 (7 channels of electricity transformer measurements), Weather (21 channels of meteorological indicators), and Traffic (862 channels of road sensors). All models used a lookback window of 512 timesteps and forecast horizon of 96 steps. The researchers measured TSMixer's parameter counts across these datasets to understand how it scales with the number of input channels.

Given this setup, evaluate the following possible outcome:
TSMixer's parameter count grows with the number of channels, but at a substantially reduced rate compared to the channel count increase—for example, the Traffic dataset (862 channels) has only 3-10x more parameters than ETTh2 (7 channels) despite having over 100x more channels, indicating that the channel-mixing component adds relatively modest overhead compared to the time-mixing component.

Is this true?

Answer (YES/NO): YES